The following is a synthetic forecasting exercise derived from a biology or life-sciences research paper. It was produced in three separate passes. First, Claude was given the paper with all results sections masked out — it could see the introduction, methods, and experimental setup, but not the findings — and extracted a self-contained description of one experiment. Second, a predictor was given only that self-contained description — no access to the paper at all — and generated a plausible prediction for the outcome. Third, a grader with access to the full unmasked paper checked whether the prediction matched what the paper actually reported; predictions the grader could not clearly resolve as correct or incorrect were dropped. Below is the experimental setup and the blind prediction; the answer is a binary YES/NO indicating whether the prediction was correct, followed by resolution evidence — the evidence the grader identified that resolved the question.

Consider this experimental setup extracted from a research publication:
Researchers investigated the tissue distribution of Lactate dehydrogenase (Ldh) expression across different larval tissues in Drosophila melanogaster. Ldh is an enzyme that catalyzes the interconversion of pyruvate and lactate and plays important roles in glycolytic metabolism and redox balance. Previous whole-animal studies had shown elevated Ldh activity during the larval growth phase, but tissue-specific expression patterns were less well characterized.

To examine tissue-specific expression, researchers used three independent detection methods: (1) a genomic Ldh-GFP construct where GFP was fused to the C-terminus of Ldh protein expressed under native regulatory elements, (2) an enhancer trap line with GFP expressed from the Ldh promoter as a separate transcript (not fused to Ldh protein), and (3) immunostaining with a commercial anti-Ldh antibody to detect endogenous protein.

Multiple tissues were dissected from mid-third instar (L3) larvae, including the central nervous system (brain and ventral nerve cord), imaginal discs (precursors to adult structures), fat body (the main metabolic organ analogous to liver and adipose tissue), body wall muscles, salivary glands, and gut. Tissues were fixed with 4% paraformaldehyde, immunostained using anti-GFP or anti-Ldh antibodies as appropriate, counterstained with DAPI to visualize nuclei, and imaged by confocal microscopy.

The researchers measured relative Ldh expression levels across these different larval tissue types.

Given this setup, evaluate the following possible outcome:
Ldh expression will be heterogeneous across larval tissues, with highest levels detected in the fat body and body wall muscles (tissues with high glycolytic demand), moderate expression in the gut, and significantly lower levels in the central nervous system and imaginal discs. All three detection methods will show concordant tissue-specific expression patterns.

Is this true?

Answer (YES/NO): NO